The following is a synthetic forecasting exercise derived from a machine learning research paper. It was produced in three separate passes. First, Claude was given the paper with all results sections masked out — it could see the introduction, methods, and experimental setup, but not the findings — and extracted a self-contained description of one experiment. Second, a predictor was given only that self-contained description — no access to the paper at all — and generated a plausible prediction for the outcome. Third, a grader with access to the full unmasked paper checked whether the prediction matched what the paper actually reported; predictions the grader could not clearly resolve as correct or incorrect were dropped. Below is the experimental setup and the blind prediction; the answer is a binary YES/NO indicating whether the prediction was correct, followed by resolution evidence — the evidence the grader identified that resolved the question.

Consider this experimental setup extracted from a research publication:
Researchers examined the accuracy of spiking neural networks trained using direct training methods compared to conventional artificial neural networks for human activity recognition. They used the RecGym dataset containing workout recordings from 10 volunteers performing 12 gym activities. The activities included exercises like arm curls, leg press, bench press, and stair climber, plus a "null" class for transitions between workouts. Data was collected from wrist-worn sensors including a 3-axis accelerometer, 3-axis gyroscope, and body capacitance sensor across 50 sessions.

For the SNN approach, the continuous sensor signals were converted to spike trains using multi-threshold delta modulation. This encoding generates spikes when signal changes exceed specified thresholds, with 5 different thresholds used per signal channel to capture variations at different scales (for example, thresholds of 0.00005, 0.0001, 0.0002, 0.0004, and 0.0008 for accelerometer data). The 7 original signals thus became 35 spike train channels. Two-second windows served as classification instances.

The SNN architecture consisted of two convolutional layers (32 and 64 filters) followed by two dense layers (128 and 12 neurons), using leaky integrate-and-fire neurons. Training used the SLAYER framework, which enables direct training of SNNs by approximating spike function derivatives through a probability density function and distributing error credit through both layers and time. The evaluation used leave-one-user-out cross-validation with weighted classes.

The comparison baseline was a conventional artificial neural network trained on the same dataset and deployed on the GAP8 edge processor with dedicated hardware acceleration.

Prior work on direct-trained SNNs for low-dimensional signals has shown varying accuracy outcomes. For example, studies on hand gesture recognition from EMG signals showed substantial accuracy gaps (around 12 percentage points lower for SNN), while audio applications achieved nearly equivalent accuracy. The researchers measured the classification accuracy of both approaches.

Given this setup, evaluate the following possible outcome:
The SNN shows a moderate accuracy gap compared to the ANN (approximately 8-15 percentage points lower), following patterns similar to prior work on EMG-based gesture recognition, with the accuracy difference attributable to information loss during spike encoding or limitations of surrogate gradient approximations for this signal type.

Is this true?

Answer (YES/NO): NO